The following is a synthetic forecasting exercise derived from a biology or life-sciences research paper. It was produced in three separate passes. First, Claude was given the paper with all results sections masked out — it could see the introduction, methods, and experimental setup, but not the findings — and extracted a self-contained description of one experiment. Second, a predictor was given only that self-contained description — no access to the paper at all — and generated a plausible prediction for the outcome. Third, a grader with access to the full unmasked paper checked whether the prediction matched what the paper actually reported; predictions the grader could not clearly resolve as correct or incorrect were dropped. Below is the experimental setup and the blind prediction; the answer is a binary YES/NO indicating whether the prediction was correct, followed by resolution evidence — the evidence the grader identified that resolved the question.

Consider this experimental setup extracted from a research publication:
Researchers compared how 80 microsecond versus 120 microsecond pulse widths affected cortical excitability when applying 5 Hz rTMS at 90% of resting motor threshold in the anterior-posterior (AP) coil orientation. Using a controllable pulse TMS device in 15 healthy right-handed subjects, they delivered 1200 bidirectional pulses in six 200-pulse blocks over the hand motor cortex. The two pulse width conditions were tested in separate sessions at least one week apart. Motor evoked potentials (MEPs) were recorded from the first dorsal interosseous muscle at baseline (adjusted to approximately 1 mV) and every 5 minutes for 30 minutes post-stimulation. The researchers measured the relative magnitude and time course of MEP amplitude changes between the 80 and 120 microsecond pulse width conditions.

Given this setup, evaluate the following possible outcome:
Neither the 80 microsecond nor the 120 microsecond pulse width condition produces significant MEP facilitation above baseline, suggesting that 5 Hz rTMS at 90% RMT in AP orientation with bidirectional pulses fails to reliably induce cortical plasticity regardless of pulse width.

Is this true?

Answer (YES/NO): NO